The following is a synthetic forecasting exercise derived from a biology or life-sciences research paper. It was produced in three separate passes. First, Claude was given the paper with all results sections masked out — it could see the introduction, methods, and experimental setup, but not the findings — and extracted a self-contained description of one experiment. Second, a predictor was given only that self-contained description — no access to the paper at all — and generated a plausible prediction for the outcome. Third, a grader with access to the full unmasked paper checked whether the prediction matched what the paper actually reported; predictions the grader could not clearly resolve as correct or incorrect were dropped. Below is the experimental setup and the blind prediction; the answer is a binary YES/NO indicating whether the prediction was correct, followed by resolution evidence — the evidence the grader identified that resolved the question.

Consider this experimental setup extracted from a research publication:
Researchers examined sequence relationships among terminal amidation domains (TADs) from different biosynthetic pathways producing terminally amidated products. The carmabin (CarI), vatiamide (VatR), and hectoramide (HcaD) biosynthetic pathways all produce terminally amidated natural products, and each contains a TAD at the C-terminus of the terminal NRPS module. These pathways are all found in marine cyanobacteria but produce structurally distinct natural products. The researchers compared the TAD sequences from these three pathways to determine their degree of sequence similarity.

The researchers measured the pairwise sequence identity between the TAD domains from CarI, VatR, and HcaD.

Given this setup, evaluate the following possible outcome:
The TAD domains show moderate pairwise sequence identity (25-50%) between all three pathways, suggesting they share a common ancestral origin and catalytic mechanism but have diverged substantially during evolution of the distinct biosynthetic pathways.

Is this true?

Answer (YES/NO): NO